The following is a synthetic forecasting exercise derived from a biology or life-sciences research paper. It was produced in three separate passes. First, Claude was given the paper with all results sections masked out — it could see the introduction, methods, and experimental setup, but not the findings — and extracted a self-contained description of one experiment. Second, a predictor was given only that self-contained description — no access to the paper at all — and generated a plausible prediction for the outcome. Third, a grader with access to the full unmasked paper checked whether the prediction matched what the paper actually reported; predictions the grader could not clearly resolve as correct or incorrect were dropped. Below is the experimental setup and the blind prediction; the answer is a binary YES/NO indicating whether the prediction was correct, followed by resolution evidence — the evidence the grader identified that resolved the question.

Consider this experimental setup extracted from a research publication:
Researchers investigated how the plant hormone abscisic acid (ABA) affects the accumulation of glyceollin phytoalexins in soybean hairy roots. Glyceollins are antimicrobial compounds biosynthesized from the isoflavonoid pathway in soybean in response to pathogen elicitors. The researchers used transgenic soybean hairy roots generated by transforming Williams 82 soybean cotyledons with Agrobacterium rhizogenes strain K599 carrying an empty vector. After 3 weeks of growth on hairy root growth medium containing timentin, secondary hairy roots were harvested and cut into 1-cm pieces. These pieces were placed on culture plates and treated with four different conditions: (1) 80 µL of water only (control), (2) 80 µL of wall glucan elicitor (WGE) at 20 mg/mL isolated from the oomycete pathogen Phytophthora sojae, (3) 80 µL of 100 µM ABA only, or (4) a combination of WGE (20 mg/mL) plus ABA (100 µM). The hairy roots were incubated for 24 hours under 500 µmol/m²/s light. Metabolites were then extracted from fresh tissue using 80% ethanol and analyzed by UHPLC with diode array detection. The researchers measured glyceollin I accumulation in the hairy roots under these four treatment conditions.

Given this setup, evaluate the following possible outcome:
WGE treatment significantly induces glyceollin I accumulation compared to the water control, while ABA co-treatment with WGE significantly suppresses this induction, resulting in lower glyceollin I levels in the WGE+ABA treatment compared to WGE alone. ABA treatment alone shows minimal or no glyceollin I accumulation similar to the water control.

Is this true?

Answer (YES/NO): YES